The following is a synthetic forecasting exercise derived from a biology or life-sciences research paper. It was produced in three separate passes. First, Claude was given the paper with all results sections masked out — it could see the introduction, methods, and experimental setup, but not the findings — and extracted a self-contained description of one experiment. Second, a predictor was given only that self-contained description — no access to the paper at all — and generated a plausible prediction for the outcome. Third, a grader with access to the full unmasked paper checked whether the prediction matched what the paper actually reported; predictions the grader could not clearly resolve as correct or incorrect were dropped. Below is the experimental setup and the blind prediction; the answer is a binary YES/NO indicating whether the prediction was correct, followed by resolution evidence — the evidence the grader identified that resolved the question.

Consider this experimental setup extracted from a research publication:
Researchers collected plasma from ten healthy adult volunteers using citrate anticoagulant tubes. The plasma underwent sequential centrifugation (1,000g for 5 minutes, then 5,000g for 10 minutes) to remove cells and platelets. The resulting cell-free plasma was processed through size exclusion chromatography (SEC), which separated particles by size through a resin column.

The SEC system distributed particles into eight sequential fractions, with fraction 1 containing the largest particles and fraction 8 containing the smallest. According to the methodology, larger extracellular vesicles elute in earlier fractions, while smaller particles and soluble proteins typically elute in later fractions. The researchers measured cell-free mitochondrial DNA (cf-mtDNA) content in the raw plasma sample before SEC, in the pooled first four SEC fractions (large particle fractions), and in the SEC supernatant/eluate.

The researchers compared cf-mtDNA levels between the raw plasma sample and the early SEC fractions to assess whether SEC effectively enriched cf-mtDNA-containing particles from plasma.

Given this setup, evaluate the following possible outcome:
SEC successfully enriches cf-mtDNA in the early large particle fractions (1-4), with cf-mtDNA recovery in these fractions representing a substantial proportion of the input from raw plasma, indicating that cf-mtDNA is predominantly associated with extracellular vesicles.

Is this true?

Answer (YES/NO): YES